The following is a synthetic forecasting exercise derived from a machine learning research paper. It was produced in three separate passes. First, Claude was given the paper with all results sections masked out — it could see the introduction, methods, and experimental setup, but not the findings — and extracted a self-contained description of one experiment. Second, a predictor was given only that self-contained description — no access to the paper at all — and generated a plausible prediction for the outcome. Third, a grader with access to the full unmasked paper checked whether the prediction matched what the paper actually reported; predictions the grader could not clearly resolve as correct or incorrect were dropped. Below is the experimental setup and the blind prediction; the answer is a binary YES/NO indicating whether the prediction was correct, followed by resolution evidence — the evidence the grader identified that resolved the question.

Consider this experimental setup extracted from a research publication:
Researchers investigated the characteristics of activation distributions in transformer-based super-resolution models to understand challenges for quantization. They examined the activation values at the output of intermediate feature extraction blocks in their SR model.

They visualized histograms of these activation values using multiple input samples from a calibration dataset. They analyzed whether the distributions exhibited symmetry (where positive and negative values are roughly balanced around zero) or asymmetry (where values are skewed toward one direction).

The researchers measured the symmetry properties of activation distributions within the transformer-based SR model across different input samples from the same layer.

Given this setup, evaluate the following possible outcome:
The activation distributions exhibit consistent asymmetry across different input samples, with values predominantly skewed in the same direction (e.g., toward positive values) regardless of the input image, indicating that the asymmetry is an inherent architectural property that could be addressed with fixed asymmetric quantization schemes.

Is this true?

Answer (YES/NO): NO